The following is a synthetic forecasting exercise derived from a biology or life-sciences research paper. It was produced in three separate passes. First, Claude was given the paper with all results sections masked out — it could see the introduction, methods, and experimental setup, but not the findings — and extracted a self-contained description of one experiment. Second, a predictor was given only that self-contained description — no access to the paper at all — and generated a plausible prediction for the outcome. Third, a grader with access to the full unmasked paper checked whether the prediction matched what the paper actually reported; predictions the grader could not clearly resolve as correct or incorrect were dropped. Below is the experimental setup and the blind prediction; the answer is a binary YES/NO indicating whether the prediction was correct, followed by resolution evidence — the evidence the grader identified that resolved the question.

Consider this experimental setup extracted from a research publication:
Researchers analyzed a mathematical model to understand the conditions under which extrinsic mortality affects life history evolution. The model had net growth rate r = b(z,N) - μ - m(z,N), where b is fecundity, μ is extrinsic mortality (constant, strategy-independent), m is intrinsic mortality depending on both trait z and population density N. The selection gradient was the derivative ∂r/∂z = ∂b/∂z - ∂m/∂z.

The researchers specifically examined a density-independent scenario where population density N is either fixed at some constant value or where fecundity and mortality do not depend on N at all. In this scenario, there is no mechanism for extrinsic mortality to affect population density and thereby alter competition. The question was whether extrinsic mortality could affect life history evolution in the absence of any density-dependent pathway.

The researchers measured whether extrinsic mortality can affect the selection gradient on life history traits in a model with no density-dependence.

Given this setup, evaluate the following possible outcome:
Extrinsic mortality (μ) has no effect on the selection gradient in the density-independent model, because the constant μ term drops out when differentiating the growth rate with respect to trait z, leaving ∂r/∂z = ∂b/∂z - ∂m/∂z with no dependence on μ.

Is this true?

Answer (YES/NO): YES